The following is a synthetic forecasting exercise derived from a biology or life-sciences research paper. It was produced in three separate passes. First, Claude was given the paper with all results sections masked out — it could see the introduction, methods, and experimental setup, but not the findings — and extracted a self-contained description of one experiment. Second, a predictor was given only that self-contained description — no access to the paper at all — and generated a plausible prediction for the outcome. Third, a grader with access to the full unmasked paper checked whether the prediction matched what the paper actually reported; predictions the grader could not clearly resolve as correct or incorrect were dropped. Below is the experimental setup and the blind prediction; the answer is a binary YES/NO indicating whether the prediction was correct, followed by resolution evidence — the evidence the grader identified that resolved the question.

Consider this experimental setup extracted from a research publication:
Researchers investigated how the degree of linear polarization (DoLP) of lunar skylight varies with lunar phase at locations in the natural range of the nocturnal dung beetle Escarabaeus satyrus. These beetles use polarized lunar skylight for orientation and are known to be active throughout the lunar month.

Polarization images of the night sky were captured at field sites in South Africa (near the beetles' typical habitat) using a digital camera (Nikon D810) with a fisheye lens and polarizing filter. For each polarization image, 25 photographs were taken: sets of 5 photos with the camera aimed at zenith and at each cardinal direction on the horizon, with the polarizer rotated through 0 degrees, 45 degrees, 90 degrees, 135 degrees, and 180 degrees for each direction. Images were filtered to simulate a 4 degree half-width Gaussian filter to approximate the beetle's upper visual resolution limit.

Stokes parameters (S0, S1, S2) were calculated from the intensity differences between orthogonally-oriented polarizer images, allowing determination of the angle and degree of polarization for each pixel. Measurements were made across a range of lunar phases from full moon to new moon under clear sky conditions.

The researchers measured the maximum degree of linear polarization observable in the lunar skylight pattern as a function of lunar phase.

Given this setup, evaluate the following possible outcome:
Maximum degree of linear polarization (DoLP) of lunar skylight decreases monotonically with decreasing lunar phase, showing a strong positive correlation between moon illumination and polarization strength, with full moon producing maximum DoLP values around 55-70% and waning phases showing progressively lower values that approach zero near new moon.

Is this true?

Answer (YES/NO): YES